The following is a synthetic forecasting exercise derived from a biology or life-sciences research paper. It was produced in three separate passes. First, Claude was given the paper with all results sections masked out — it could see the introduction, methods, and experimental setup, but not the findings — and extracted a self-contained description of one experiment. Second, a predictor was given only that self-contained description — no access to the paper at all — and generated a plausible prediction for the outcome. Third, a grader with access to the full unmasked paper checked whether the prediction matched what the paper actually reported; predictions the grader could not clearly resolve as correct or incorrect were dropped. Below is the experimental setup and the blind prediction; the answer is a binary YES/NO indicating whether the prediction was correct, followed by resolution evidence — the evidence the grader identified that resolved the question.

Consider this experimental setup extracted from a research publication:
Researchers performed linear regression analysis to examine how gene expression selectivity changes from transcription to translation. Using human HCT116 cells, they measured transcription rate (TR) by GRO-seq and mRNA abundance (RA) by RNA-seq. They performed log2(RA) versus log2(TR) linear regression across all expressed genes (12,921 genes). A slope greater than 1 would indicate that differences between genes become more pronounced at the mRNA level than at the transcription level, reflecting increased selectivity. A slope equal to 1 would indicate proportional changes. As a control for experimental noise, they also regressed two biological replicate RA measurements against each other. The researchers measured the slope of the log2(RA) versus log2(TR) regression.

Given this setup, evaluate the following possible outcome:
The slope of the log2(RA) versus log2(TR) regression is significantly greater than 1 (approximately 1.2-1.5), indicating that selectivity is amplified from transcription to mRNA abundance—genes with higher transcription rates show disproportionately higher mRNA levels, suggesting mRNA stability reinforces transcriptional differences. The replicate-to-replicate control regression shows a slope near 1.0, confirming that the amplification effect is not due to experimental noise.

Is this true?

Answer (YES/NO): NO